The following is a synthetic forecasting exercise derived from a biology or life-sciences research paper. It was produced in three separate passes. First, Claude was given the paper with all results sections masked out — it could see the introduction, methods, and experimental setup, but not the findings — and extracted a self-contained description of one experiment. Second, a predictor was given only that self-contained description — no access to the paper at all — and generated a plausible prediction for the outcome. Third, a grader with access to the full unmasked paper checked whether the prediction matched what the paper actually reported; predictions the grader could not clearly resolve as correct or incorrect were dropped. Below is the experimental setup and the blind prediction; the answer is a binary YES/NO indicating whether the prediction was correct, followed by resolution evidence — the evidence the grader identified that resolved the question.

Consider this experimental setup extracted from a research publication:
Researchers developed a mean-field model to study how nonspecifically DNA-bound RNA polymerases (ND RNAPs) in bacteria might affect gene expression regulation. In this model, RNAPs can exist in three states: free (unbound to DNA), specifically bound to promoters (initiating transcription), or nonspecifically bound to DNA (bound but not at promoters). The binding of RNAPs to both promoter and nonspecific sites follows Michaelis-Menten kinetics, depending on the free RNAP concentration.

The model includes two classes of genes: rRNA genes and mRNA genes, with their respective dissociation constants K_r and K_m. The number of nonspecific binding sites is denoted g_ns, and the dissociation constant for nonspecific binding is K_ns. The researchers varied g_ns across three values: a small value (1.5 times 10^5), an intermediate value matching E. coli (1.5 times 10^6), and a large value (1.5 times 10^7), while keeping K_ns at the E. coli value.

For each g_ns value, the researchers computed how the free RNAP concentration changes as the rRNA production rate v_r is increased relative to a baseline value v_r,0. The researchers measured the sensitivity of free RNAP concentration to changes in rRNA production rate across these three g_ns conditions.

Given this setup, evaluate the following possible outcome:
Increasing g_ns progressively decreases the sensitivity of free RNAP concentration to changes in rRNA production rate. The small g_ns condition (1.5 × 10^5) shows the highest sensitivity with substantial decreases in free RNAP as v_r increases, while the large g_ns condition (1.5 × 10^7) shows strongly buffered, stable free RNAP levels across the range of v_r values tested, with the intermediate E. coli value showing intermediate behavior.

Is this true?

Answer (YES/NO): YES